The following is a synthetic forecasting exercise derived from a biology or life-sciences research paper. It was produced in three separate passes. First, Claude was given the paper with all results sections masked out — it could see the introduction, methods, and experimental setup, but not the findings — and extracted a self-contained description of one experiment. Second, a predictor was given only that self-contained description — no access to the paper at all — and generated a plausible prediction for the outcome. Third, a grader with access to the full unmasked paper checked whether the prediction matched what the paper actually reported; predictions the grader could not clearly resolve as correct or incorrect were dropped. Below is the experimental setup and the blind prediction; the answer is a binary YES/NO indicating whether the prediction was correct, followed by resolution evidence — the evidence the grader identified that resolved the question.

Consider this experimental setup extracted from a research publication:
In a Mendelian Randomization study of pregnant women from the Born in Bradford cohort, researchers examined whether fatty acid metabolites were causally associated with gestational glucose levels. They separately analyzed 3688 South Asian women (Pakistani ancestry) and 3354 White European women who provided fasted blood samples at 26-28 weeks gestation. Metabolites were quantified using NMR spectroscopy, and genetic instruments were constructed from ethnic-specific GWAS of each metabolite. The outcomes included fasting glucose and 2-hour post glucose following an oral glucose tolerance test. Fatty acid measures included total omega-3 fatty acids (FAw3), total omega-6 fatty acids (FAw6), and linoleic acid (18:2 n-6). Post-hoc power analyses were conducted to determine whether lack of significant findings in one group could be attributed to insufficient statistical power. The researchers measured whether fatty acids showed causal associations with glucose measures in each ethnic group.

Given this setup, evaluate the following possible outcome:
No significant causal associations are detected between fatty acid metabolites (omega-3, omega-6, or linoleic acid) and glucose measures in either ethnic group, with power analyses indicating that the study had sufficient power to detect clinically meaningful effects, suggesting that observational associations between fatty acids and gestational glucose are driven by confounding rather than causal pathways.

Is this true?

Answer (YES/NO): NO